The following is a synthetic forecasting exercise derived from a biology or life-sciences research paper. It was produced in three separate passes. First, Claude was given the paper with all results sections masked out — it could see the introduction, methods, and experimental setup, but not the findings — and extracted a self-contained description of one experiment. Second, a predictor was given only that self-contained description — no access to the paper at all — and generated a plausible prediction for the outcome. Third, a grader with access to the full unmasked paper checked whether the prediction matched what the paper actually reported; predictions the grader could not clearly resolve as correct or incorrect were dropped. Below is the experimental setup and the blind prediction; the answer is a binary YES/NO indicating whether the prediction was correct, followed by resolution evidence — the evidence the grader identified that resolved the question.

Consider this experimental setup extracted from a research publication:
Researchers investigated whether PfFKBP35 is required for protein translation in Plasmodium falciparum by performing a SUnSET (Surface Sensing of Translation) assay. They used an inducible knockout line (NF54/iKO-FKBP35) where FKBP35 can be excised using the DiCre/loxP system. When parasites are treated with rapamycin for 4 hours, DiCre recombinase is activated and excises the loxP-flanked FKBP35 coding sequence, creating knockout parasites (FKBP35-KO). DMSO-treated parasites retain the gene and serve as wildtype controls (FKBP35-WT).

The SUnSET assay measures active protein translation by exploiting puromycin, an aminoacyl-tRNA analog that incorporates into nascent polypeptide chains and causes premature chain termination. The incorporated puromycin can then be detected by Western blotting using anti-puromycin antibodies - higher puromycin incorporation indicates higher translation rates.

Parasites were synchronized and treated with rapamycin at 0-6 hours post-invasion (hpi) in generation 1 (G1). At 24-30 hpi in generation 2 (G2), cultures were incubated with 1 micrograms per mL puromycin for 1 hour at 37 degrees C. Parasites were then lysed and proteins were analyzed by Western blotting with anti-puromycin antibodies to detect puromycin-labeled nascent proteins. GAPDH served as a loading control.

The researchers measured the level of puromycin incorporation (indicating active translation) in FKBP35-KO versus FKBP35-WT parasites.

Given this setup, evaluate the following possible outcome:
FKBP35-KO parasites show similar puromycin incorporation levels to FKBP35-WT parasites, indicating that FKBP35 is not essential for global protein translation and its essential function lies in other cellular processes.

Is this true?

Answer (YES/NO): NO